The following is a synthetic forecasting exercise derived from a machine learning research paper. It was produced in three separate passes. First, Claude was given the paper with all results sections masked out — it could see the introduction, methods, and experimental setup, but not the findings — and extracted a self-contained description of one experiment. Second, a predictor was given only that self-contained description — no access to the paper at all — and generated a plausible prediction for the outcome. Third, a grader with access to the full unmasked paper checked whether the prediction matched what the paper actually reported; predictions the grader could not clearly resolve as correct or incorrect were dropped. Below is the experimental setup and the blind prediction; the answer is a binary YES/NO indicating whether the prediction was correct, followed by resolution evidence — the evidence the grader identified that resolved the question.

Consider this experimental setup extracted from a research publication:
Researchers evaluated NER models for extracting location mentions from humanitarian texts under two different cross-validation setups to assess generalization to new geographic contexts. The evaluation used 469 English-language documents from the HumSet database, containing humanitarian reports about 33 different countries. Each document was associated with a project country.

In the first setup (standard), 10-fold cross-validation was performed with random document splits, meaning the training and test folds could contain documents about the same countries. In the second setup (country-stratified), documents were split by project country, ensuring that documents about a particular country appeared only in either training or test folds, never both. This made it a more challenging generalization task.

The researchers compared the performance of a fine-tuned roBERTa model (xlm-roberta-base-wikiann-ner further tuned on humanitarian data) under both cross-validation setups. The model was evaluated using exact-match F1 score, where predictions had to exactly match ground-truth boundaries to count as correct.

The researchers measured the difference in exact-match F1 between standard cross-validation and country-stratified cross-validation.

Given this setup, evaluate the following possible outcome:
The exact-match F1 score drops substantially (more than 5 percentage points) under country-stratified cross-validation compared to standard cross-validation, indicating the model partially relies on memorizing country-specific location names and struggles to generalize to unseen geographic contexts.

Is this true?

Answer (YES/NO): NO